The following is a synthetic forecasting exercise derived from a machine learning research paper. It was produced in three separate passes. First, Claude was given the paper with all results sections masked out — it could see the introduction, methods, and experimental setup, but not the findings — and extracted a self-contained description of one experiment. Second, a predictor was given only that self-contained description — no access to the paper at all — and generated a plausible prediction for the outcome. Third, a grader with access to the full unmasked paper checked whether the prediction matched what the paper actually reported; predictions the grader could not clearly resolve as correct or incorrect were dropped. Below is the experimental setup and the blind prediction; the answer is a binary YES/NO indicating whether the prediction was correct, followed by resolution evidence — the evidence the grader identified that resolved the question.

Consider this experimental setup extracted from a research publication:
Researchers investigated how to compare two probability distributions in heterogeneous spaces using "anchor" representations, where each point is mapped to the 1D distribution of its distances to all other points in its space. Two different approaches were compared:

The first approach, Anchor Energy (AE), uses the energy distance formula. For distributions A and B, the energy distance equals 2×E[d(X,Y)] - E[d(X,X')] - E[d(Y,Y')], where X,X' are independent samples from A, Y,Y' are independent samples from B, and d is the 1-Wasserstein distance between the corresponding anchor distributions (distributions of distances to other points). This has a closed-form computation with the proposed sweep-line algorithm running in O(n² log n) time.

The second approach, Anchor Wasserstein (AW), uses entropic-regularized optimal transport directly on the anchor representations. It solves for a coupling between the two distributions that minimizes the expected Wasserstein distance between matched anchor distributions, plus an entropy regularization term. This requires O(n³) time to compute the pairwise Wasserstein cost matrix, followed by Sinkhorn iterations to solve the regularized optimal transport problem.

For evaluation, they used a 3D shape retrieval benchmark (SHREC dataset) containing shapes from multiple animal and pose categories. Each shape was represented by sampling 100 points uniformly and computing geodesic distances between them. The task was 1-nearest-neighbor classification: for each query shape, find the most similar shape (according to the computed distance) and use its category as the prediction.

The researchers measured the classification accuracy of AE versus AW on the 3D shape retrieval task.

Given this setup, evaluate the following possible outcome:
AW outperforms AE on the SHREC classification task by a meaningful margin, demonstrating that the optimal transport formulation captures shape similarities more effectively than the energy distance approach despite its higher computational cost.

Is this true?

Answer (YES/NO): NO